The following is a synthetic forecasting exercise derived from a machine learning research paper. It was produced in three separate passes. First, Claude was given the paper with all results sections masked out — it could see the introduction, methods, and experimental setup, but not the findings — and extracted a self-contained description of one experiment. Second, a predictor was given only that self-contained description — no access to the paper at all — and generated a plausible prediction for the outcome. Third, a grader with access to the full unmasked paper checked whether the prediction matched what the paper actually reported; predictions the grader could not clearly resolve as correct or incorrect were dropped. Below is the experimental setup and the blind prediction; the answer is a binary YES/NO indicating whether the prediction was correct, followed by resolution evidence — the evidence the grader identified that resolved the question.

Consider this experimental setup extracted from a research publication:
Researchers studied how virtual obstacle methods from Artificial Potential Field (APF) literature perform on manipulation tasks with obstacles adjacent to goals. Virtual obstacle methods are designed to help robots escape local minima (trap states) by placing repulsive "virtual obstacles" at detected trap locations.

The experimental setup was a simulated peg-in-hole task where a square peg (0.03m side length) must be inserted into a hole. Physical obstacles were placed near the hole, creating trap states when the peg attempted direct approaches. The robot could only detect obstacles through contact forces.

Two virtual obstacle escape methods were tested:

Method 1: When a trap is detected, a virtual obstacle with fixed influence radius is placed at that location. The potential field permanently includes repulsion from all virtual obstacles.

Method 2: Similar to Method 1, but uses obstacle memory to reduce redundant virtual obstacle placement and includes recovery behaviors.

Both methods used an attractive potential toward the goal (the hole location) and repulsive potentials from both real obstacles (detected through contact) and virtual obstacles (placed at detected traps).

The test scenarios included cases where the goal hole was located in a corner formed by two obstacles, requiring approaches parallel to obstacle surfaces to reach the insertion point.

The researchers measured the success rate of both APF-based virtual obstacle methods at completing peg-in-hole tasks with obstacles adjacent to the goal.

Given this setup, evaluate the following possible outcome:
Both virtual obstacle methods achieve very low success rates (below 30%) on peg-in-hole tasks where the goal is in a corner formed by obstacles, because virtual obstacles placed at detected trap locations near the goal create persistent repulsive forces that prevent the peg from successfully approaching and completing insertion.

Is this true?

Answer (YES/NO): NO